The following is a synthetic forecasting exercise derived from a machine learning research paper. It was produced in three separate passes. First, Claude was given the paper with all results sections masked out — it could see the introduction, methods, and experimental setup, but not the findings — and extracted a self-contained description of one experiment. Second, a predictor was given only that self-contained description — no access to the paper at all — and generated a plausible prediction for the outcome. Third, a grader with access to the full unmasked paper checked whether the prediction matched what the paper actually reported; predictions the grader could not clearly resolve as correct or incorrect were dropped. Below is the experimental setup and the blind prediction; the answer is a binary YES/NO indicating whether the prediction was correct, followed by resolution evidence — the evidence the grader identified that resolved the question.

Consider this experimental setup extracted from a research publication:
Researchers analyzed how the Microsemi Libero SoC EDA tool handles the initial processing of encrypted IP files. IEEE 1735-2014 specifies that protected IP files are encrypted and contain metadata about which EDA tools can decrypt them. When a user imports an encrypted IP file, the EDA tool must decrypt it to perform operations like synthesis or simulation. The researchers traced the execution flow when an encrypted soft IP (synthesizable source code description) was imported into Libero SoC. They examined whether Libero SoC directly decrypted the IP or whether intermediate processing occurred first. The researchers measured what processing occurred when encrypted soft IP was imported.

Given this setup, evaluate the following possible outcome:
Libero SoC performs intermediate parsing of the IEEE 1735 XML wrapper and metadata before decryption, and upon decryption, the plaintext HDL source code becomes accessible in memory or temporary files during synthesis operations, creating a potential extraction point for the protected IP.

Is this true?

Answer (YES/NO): NO